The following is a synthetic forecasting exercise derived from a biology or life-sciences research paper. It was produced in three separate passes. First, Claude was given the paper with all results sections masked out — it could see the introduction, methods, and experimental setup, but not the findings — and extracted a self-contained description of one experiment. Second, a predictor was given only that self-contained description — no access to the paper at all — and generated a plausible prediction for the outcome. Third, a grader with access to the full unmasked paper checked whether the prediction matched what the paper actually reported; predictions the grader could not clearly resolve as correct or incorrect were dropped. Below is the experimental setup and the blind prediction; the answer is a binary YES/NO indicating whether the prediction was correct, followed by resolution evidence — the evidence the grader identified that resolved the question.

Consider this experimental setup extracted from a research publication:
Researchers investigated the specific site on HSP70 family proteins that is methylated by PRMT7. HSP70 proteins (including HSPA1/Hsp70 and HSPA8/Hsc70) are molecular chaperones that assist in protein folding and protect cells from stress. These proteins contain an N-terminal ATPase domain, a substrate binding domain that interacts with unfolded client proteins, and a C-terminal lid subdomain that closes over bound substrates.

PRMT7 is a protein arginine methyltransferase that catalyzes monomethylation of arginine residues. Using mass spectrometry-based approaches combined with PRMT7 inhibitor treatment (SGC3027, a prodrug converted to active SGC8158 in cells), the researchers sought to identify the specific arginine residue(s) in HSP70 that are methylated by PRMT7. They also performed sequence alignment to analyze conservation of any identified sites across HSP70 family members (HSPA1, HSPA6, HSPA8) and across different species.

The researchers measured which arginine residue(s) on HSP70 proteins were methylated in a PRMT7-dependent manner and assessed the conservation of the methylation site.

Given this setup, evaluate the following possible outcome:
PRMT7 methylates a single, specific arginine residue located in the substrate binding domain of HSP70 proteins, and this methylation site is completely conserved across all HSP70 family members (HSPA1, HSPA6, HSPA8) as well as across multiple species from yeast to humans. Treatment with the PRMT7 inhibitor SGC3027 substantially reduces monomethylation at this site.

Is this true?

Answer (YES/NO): YES